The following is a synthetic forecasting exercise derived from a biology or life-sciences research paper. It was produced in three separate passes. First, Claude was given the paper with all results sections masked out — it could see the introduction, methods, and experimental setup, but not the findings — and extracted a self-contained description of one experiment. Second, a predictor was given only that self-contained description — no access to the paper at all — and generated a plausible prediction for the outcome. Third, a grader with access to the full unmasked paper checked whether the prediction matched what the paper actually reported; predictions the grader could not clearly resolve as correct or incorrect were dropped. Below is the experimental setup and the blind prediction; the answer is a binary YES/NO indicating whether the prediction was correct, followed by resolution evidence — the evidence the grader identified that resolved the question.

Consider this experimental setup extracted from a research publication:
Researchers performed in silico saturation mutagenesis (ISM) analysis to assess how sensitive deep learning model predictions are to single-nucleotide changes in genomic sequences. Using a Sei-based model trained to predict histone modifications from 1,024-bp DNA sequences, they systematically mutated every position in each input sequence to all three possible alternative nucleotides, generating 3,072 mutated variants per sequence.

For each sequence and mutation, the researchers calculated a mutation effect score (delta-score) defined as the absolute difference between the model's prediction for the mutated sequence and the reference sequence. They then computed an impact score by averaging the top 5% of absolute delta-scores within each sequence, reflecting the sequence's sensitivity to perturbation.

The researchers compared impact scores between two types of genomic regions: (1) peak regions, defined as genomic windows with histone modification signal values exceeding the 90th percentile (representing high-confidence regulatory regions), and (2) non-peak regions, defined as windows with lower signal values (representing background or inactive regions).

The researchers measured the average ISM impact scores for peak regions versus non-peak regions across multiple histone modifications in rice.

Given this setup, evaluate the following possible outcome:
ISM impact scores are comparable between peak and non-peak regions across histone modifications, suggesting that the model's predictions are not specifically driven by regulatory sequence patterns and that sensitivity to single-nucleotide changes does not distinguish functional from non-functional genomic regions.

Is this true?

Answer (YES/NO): NO